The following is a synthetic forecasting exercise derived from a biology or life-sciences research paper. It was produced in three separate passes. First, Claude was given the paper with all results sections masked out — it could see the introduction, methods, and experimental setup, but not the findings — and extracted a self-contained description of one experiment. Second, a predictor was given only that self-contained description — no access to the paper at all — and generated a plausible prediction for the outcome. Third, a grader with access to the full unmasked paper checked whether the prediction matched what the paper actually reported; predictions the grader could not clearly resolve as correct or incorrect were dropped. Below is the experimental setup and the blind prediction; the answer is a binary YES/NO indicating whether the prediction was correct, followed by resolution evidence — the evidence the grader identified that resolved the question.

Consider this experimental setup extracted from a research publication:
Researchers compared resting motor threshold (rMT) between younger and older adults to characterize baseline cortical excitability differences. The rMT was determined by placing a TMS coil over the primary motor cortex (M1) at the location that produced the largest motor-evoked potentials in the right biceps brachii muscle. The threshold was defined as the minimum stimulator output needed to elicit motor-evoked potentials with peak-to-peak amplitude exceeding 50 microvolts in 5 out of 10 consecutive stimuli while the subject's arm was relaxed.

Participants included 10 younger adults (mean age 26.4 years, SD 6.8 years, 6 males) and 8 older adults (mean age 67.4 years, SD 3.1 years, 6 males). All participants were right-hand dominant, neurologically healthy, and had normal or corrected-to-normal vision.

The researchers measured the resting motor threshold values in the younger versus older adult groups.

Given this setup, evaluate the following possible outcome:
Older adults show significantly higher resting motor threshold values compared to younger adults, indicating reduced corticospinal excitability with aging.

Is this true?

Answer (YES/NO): NO